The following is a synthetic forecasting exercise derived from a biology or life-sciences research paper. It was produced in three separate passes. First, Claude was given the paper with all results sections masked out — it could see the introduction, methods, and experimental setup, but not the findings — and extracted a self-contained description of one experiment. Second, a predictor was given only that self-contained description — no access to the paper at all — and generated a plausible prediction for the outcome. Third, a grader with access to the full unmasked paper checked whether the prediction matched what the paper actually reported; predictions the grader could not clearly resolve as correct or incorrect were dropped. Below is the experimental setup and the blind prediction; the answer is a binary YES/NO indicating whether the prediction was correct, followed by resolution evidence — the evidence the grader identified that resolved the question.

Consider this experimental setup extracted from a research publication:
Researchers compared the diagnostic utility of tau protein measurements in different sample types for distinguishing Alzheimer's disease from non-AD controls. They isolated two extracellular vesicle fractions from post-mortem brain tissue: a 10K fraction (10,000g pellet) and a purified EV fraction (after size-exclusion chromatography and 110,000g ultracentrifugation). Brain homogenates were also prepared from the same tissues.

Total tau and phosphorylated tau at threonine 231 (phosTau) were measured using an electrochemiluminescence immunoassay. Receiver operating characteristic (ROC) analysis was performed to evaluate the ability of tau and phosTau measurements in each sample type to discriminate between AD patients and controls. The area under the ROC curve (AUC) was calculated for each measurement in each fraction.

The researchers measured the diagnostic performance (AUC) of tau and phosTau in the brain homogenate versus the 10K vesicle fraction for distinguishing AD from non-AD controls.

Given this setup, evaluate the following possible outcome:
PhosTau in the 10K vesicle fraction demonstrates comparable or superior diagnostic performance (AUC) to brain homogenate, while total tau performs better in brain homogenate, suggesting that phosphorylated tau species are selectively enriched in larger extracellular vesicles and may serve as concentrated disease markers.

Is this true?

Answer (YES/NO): NO